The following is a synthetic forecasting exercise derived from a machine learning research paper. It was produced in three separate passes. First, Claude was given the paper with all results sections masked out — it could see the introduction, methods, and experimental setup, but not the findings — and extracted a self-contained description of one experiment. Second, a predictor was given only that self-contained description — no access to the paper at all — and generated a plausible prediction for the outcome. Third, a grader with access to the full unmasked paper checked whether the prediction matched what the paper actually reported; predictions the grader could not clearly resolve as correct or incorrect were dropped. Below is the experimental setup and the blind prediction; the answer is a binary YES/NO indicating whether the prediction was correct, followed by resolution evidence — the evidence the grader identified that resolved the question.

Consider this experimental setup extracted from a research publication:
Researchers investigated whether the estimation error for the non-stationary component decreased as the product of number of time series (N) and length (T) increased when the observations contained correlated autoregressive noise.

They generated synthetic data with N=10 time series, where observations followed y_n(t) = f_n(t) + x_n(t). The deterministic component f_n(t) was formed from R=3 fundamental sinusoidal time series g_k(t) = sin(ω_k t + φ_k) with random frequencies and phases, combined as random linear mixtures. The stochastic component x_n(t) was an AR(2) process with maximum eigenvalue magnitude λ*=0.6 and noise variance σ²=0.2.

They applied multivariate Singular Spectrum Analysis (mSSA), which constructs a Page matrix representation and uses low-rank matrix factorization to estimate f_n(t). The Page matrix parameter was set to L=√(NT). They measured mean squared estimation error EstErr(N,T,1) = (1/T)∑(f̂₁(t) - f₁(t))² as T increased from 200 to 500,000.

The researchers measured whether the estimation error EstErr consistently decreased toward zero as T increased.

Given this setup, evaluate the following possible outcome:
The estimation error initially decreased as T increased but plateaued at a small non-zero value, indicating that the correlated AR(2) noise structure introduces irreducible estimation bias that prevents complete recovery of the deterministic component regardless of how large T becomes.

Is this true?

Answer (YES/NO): NO